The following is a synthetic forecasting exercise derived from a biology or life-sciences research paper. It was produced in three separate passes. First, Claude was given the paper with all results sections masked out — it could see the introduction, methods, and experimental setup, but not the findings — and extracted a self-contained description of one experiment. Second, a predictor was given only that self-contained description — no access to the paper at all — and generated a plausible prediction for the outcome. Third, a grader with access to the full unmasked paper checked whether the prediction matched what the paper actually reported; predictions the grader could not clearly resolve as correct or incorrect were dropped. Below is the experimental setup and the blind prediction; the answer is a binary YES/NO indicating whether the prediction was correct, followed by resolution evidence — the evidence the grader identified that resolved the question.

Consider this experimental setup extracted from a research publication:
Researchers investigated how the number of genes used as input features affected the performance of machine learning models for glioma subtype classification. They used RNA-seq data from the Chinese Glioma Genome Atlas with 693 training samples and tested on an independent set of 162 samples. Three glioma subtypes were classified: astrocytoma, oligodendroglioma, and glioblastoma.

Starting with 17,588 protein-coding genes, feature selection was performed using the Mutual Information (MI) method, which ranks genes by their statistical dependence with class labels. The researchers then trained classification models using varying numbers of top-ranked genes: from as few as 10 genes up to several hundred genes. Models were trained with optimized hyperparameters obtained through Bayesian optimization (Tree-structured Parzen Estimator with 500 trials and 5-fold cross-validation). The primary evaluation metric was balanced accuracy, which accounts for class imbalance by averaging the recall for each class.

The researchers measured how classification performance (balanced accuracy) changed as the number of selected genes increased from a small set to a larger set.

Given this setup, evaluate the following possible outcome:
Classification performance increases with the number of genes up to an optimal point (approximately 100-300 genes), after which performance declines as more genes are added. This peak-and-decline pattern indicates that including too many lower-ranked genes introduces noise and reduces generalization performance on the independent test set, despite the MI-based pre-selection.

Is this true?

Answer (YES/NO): NO